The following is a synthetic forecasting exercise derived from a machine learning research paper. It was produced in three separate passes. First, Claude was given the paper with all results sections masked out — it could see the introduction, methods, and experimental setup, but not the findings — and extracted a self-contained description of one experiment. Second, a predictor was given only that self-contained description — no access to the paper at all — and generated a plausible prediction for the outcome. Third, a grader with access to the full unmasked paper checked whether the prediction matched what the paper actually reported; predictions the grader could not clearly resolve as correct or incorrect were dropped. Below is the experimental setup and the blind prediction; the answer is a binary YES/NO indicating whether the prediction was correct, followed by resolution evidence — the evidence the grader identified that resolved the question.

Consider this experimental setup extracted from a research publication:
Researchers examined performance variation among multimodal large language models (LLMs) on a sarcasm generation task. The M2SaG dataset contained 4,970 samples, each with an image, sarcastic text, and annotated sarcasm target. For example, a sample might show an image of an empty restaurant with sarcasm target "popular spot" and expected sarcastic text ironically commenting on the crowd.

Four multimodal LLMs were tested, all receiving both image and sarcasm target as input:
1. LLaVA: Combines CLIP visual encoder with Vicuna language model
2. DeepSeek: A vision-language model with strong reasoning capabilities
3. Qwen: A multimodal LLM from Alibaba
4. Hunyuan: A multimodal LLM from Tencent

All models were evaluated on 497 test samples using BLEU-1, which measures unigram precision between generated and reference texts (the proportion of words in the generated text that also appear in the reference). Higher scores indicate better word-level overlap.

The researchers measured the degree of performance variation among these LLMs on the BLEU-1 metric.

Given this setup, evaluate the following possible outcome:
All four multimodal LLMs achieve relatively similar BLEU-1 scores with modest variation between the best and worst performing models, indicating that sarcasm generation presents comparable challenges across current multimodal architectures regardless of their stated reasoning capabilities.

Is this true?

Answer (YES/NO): NO